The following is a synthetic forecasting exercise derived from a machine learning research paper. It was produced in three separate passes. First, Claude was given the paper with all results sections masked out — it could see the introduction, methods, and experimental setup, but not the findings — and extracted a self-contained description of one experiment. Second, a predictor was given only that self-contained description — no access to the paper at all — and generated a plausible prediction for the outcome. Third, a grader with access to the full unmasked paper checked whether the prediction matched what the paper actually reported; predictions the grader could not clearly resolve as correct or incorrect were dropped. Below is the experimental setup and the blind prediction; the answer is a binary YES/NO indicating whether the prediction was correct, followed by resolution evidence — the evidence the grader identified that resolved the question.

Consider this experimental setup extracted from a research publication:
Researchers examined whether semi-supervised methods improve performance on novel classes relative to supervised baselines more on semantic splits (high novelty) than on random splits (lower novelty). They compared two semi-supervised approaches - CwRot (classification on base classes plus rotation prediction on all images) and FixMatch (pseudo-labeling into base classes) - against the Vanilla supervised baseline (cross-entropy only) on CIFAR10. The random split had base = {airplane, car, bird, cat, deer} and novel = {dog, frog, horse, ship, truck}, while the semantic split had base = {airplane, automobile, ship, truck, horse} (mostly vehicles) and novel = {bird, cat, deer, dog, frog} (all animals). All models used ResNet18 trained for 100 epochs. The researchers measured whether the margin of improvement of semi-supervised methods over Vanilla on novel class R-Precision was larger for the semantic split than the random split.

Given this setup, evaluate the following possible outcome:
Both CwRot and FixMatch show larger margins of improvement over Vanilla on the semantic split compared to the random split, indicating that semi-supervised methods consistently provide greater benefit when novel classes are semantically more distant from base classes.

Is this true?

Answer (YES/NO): YES